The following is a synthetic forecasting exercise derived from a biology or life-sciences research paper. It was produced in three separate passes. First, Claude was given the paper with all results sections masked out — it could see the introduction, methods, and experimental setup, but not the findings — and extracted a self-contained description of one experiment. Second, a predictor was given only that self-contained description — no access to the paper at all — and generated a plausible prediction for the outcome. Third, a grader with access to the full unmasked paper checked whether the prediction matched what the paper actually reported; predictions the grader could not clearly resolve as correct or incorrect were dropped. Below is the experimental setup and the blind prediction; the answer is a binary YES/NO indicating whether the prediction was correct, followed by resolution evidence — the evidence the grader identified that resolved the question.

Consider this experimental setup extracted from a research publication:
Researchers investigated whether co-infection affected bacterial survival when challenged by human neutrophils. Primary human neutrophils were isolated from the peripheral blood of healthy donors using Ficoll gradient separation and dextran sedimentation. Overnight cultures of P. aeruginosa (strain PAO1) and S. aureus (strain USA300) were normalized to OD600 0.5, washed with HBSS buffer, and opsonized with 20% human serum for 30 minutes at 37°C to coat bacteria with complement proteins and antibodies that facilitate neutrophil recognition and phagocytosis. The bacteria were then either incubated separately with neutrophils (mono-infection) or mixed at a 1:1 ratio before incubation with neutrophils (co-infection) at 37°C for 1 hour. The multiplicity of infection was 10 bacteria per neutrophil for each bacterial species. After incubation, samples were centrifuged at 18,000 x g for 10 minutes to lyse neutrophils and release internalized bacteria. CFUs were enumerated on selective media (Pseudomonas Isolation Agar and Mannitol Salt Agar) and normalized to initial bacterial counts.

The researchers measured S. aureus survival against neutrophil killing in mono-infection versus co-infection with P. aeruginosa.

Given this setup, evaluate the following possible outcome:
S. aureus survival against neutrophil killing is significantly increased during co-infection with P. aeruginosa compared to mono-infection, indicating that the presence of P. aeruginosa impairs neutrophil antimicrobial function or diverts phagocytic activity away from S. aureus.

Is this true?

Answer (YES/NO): NO